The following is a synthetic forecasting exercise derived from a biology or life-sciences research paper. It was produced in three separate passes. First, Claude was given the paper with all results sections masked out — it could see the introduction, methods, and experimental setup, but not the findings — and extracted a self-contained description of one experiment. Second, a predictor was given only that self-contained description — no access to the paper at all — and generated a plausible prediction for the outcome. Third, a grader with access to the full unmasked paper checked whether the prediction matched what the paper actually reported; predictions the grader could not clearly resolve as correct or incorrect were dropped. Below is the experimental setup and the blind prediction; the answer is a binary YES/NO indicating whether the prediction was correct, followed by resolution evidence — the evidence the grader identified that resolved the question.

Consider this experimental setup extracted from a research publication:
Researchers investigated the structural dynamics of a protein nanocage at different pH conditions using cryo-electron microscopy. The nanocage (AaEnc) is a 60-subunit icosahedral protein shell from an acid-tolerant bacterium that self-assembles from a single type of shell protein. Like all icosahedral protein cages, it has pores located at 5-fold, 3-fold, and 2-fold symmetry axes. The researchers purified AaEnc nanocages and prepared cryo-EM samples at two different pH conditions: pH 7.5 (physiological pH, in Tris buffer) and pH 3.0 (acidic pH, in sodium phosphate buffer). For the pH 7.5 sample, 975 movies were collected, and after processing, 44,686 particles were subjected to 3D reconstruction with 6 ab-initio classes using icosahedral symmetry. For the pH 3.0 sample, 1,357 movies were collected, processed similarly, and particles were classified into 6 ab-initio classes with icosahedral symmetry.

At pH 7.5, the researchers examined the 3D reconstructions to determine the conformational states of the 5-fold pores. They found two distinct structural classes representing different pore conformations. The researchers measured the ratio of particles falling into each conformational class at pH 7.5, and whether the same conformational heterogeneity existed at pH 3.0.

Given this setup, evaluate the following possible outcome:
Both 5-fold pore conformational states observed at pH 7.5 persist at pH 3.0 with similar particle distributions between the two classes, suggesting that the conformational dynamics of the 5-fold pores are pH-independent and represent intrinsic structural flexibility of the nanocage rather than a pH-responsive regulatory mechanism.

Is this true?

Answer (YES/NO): NO